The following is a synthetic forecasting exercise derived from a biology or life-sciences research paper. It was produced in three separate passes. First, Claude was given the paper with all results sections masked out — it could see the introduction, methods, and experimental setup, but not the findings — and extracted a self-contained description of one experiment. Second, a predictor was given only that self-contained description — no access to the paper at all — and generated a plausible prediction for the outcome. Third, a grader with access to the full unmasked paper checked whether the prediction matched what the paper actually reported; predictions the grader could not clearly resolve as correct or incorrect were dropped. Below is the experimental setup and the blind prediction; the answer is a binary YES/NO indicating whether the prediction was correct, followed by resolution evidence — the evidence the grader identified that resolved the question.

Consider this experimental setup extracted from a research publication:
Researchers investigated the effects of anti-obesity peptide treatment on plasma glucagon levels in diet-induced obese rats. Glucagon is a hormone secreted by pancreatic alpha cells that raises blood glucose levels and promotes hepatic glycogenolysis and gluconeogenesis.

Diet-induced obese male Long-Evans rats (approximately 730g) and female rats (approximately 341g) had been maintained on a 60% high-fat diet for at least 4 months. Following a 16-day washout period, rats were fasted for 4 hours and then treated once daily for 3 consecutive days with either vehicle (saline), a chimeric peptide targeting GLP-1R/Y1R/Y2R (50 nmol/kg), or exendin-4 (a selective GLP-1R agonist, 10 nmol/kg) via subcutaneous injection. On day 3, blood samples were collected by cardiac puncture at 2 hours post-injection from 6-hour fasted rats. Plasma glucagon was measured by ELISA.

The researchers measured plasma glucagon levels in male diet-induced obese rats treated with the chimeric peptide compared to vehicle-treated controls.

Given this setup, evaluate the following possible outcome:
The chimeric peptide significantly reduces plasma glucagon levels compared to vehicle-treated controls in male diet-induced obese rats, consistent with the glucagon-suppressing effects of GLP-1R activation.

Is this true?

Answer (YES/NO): NO